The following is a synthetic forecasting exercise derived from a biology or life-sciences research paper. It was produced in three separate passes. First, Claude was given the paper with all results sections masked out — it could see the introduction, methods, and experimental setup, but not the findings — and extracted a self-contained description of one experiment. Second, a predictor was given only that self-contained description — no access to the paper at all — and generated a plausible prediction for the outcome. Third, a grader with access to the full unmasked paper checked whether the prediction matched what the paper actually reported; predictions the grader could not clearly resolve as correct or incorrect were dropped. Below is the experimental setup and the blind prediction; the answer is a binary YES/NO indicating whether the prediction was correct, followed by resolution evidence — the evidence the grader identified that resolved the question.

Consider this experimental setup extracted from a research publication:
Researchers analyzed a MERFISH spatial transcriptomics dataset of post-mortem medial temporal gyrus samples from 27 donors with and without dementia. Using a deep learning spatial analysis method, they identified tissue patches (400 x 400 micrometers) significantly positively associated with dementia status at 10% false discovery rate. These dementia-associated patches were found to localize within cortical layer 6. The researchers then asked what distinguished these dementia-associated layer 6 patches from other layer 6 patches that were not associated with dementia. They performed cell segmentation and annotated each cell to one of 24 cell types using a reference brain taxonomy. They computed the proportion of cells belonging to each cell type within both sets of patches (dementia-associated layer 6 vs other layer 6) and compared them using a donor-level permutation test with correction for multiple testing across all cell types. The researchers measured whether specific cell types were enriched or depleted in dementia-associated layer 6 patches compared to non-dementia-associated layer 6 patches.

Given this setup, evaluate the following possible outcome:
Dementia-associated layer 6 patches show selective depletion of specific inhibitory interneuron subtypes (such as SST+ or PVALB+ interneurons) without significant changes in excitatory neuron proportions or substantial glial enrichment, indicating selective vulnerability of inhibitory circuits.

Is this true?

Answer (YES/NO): NO